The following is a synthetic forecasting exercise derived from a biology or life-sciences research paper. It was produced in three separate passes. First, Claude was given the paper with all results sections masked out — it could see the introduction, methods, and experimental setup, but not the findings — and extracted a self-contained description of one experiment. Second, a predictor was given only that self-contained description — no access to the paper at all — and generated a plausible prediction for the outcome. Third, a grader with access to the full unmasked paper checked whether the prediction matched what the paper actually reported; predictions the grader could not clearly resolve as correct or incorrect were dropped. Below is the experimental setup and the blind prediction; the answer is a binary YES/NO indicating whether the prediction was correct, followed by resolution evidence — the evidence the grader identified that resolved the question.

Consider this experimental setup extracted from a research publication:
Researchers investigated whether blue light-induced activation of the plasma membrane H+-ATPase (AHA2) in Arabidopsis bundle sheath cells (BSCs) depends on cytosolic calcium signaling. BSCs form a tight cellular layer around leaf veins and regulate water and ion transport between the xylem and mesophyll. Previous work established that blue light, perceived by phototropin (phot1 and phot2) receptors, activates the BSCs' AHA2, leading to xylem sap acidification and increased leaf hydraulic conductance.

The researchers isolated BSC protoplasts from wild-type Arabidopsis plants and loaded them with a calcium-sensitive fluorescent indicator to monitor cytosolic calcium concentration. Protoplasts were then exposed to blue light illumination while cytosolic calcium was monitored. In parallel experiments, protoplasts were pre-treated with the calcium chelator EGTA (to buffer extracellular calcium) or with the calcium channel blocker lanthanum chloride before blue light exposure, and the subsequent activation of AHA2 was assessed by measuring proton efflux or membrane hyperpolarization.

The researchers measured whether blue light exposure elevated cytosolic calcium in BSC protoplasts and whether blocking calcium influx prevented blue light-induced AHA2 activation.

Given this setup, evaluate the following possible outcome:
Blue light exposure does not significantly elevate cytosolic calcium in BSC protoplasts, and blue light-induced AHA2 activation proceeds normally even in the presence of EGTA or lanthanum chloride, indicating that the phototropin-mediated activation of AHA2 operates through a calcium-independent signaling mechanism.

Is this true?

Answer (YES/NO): NO